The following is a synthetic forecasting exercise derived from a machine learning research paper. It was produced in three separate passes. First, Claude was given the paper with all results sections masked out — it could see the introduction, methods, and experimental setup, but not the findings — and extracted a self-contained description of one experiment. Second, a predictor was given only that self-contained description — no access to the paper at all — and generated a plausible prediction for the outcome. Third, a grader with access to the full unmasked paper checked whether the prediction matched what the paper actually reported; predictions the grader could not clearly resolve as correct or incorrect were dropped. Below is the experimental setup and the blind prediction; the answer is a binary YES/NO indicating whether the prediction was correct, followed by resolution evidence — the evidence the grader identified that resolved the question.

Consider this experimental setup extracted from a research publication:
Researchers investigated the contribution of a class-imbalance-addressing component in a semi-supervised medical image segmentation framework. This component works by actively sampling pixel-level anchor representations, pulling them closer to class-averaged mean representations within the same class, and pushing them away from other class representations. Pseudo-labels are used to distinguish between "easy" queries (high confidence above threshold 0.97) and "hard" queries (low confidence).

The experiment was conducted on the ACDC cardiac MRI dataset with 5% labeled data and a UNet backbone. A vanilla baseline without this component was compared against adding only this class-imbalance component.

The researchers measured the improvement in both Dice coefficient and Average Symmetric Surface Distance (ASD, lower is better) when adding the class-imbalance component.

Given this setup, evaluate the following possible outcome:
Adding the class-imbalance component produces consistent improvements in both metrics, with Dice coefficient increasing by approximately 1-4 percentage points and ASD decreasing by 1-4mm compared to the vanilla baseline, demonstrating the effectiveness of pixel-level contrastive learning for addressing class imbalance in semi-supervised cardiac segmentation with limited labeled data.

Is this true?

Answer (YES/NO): NO